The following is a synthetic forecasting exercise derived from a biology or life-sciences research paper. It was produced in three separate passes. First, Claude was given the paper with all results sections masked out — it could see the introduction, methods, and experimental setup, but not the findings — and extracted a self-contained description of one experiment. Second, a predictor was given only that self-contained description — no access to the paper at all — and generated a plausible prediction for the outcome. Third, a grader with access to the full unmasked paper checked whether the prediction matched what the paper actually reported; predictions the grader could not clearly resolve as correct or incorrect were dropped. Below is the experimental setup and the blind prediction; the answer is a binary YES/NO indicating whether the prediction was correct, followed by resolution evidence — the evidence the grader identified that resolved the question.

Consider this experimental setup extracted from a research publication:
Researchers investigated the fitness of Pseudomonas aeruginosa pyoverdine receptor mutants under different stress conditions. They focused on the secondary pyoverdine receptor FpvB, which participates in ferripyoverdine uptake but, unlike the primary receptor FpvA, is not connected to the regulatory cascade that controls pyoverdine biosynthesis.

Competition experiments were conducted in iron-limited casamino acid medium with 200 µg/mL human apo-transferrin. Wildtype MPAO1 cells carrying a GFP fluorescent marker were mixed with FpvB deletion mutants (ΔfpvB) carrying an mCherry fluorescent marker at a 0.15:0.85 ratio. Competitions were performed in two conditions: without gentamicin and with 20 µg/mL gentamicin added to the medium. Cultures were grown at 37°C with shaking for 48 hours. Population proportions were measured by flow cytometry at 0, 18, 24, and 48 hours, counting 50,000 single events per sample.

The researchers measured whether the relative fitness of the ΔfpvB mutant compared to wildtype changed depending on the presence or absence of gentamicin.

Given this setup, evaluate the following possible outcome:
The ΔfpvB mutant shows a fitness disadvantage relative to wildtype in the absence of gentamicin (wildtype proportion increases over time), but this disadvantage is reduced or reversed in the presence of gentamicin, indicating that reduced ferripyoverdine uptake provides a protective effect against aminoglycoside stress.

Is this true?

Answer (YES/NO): NO